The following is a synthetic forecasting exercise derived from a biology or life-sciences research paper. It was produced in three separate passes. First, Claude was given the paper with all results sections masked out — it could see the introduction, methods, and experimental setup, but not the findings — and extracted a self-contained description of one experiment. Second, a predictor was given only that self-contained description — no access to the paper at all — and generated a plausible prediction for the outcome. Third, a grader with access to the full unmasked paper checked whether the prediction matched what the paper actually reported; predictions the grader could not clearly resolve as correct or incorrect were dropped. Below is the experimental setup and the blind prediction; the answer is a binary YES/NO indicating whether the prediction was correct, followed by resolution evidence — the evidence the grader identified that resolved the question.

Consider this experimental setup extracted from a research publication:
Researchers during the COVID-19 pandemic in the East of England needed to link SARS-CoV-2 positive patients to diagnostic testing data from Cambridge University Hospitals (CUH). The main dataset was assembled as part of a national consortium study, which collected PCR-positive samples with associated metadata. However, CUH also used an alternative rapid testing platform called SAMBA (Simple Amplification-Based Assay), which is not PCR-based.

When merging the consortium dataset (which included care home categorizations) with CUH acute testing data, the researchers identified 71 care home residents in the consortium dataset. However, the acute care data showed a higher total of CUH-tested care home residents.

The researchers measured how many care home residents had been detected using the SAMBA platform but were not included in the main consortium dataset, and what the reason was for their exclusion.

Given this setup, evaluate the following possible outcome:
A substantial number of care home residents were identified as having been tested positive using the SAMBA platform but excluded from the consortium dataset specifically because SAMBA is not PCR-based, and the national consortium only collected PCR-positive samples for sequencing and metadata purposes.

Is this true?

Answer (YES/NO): NO